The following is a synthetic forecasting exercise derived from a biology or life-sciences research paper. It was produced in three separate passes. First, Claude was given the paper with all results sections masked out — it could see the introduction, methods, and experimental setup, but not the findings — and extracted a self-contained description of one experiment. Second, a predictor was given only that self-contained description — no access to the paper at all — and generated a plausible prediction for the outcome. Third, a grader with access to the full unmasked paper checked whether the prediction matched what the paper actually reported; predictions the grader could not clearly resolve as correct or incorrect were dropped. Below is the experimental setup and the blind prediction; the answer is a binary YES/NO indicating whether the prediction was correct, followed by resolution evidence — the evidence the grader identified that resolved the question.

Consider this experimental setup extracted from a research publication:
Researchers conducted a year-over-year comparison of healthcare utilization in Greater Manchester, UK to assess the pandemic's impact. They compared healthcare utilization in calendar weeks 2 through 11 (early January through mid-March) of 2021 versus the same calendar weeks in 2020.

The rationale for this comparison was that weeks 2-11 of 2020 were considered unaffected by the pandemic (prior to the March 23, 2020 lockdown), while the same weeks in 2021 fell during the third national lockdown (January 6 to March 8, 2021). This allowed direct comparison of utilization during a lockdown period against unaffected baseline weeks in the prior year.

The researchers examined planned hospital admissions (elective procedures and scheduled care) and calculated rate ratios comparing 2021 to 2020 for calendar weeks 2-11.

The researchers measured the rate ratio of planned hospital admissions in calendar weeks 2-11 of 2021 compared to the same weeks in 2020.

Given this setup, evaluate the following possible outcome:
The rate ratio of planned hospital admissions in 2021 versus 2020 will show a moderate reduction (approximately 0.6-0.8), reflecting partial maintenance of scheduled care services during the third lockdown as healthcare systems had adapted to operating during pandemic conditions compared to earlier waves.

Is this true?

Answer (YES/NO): NO